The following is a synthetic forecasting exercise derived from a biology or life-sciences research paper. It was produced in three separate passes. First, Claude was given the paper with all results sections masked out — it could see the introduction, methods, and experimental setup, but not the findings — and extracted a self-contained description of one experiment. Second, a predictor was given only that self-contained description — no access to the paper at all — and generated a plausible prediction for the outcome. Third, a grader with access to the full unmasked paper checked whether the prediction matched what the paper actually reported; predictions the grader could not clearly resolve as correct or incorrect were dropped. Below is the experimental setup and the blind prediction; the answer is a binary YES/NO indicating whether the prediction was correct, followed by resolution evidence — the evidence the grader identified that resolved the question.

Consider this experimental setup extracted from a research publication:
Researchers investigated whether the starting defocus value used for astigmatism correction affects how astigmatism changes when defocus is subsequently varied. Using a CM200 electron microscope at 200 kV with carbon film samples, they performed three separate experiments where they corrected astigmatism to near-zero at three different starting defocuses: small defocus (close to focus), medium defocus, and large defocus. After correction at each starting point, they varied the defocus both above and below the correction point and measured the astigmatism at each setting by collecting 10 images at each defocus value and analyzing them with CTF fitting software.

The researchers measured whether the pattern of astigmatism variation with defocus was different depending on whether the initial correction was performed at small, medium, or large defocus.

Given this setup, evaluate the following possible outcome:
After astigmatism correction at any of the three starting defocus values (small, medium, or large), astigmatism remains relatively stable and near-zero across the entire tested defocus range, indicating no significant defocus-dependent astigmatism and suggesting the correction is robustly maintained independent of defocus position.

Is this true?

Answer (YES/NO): NO